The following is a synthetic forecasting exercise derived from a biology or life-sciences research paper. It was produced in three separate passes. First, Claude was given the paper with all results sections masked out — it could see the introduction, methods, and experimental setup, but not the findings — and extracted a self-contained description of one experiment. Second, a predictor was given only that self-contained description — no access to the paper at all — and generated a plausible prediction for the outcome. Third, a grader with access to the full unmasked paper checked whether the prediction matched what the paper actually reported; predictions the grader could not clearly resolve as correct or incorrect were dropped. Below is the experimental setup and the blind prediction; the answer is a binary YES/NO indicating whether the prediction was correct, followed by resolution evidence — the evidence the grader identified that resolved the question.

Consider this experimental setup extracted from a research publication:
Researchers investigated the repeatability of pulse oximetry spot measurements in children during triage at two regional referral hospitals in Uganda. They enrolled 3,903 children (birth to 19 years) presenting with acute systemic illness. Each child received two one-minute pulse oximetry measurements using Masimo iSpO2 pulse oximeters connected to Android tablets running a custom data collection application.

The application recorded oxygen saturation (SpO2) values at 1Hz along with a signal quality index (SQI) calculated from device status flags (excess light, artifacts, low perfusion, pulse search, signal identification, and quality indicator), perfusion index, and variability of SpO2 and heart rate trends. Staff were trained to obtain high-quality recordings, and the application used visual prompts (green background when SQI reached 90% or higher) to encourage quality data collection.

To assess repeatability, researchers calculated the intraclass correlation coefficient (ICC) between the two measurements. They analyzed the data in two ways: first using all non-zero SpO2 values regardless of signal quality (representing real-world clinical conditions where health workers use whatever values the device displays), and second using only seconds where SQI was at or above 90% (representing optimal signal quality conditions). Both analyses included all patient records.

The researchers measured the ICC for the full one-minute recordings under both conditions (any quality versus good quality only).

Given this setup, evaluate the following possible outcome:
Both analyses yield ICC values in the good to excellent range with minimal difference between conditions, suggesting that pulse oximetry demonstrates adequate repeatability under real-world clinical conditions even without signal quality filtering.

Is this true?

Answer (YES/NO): NO